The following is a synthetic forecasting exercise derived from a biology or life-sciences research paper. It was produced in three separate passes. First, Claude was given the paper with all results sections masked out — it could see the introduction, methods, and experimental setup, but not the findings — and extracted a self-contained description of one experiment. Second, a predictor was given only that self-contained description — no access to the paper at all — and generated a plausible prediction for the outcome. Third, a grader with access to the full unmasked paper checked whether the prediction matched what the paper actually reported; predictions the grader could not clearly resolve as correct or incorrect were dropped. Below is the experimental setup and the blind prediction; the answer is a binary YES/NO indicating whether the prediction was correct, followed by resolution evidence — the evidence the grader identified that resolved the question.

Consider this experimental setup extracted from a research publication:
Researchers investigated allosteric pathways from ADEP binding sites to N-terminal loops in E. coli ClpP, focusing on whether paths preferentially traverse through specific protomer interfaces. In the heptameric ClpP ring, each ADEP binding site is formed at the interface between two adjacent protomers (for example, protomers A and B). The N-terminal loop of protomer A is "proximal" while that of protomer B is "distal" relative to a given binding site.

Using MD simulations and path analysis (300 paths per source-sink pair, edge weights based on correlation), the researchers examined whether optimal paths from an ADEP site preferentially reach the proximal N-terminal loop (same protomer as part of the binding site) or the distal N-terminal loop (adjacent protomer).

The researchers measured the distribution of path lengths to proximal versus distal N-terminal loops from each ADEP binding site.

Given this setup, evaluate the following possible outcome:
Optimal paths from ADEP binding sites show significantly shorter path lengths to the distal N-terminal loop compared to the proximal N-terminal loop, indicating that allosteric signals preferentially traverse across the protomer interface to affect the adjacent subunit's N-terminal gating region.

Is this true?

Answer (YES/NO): NO